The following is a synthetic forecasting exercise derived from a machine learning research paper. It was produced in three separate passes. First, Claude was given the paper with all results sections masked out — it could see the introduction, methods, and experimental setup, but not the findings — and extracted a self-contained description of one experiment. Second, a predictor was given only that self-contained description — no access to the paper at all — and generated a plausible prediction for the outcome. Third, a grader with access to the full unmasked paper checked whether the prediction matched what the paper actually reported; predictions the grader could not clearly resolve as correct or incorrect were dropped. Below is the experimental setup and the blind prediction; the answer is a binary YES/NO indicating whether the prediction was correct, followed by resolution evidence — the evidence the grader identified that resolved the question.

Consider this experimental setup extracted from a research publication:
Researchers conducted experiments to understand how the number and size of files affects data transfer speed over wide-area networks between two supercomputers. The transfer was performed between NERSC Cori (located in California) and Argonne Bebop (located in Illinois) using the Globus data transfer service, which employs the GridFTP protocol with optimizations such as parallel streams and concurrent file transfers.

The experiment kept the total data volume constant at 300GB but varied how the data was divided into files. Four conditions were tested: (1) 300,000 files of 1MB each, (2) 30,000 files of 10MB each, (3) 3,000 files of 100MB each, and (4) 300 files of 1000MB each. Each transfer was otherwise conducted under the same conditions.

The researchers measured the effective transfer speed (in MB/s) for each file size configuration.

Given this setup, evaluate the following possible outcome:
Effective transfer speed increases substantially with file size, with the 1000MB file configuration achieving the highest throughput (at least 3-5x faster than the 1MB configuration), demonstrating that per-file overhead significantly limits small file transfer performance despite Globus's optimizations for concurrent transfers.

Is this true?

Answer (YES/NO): NO